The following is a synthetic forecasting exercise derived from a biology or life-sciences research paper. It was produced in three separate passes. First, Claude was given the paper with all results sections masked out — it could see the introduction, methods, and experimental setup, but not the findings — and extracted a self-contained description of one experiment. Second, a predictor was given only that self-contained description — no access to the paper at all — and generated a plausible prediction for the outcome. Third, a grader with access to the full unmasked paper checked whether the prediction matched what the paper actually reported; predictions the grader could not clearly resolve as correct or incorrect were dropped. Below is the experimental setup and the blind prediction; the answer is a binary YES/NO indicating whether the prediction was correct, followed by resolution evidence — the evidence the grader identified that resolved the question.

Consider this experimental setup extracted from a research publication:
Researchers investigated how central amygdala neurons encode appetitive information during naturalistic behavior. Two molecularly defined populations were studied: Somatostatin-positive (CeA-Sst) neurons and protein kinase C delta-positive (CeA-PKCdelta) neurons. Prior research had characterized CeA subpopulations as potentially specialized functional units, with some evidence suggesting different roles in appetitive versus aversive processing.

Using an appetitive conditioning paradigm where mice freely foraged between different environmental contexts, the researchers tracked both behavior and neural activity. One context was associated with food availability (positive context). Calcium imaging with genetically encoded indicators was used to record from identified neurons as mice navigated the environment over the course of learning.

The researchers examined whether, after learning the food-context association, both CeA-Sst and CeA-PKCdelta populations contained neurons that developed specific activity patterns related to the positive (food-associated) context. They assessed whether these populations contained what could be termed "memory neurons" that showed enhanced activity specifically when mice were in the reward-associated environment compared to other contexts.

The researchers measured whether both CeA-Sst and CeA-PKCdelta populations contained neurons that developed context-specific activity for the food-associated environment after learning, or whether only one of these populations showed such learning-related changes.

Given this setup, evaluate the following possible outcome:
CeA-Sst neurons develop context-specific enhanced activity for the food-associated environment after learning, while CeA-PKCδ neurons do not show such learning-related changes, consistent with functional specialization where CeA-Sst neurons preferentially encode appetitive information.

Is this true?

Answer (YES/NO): NO